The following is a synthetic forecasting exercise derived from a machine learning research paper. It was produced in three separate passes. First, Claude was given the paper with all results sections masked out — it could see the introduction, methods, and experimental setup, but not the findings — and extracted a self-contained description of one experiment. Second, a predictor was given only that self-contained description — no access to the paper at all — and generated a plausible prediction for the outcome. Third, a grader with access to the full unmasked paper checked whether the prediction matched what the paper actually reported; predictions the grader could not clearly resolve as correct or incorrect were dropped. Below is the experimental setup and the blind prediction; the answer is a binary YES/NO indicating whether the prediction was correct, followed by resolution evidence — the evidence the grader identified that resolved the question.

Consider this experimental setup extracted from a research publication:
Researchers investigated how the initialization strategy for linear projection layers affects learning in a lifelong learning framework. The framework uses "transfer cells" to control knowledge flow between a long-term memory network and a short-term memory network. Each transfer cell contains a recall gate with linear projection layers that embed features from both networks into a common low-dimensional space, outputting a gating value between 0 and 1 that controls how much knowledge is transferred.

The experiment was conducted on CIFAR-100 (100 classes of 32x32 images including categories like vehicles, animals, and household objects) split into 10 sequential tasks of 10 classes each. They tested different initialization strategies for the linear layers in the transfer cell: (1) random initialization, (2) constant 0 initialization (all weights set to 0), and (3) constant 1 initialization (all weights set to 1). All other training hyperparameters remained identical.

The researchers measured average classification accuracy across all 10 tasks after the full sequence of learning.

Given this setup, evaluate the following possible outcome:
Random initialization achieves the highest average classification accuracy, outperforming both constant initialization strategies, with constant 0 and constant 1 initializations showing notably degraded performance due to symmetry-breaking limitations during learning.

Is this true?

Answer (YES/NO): NO